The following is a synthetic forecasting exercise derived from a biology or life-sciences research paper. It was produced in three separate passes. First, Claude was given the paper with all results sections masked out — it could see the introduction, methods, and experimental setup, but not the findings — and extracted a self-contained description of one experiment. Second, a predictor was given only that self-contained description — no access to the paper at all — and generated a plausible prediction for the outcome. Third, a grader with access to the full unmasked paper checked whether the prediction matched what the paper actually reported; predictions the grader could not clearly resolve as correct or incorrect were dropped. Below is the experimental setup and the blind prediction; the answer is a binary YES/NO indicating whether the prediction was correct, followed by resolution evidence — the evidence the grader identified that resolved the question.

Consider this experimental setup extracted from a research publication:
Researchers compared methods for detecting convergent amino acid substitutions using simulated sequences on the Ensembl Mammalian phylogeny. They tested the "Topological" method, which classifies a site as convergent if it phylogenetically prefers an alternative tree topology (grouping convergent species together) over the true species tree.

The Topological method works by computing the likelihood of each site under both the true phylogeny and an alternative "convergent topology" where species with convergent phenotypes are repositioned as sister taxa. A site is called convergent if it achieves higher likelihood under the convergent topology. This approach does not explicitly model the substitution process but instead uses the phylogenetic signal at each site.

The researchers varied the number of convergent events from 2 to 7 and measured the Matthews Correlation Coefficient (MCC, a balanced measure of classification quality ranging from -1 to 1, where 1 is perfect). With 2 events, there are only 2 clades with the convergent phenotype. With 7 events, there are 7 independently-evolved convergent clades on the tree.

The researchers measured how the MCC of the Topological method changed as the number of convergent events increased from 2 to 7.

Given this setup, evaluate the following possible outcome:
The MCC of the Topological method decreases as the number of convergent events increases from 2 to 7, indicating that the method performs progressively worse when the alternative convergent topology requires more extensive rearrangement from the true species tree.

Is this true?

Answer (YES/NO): NO